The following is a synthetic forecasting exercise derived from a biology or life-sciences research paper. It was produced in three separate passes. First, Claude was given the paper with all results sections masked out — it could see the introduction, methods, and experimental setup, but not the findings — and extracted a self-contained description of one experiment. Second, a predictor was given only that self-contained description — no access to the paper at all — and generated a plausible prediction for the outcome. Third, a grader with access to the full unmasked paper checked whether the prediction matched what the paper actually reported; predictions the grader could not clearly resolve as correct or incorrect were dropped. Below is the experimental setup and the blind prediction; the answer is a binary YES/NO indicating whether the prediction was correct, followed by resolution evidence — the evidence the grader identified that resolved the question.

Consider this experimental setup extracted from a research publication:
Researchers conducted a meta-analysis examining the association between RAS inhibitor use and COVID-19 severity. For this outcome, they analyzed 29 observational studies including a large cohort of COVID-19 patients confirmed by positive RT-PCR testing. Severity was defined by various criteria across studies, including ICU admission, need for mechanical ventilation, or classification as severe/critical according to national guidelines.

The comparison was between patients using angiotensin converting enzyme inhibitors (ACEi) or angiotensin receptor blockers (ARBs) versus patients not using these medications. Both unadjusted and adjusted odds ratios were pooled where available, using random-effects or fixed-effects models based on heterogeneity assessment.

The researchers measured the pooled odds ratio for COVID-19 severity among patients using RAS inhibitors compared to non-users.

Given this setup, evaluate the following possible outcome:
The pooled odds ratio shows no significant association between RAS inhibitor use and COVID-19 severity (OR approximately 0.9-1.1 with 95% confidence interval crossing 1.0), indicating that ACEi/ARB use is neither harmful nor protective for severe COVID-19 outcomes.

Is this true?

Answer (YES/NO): NO